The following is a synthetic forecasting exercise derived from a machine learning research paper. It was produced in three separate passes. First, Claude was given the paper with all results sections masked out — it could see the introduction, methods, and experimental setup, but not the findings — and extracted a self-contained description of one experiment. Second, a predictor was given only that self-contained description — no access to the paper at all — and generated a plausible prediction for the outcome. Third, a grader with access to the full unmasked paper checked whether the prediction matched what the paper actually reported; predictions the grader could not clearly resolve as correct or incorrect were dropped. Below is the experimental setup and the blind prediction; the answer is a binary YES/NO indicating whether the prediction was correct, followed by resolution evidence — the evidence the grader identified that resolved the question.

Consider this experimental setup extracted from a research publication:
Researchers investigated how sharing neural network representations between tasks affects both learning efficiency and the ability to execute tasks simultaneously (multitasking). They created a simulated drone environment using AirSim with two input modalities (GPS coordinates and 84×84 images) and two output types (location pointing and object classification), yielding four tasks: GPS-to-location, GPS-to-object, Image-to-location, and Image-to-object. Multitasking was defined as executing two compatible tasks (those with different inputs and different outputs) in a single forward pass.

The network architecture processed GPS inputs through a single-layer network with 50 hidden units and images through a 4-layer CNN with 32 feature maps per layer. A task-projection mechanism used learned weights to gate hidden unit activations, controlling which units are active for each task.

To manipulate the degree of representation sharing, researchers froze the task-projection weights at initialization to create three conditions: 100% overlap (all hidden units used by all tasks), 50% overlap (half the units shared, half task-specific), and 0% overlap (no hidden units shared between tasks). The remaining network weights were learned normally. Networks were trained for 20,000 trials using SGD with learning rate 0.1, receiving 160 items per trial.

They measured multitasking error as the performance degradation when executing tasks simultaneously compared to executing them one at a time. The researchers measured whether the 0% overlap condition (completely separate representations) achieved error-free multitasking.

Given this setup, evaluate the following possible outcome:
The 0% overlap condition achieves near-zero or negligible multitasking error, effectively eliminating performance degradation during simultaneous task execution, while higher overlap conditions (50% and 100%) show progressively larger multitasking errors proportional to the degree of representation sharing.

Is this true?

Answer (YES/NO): NO